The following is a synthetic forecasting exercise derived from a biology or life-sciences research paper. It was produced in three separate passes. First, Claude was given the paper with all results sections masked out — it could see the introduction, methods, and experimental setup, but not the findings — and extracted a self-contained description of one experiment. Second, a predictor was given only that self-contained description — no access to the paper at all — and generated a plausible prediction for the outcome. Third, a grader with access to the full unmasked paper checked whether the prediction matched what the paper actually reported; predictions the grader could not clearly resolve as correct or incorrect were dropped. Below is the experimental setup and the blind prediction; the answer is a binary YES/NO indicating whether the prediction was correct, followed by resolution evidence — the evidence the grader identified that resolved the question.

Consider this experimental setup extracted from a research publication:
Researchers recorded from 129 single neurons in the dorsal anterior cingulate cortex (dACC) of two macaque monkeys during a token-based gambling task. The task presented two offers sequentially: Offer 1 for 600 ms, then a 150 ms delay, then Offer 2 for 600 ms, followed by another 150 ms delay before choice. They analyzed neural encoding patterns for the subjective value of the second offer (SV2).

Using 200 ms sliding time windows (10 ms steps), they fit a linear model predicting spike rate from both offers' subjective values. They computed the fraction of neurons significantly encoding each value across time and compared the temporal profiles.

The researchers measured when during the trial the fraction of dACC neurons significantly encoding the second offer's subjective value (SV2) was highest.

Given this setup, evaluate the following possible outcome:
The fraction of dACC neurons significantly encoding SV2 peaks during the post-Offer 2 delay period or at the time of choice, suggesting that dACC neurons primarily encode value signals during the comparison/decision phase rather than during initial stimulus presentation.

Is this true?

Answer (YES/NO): NO